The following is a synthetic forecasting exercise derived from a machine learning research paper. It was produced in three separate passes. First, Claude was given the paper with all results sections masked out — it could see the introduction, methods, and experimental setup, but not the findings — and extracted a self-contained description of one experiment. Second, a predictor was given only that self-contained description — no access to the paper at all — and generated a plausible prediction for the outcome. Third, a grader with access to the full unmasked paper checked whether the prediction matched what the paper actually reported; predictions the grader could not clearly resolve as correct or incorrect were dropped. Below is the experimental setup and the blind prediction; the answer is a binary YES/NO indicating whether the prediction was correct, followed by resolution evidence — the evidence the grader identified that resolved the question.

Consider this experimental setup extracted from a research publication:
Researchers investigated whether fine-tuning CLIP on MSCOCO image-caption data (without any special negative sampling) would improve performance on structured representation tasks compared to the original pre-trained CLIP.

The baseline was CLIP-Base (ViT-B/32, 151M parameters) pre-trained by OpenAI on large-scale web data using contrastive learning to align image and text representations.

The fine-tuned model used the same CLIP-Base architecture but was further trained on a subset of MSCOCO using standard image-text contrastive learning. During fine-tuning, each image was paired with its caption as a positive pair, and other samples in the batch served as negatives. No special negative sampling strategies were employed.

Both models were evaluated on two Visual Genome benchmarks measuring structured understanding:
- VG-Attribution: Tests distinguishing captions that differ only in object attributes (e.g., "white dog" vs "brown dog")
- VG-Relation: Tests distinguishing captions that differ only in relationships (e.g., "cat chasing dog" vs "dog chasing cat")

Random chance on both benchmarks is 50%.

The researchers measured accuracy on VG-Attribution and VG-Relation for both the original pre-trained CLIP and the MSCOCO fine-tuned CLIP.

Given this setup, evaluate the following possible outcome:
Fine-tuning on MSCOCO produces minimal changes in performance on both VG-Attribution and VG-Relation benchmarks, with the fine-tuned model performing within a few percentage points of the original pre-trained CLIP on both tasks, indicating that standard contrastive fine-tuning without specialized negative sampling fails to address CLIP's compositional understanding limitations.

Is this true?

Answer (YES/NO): NO